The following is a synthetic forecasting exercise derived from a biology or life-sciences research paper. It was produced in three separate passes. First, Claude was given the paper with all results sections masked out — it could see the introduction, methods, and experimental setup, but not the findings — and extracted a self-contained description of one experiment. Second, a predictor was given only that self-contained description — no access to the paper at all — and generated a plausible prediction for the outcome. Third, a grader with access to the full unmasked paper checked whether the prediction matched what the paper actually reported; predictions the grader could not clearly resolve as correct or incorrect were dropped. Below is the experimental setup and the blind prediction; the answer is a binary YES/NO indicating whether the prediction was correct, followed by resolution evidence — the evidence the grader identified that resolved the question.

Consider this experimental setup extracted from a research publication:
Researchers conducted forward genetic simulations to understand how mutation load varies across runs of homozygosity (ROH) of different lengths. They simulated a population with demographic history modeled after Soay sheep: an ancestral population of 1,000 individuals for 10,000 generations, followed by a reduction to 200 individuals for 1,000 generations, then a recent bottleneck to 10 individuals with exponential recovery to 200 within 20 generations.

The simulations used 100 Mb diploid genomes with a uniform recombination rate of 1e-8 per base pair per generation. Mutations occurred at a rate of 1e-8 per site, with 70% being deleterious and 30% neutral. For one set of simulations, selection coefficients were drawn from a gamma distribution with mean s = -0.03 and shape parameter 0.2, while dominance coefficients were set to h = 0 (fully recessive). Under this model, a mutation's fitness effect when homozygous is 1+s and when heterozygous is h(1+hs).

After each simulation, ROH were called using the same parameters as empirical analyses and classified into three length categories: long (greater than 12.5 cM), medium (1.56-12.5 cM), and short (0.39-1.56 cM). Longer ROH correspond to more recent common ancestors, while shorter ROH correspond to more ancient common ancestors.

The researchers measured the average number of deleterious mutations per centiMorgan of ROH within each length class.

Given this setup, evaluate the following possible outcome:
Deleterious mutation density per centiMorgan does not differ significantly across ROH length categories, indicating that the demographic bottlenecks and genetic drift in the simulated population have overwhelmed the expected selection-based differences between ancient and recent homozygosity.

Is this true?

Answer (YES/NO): NO